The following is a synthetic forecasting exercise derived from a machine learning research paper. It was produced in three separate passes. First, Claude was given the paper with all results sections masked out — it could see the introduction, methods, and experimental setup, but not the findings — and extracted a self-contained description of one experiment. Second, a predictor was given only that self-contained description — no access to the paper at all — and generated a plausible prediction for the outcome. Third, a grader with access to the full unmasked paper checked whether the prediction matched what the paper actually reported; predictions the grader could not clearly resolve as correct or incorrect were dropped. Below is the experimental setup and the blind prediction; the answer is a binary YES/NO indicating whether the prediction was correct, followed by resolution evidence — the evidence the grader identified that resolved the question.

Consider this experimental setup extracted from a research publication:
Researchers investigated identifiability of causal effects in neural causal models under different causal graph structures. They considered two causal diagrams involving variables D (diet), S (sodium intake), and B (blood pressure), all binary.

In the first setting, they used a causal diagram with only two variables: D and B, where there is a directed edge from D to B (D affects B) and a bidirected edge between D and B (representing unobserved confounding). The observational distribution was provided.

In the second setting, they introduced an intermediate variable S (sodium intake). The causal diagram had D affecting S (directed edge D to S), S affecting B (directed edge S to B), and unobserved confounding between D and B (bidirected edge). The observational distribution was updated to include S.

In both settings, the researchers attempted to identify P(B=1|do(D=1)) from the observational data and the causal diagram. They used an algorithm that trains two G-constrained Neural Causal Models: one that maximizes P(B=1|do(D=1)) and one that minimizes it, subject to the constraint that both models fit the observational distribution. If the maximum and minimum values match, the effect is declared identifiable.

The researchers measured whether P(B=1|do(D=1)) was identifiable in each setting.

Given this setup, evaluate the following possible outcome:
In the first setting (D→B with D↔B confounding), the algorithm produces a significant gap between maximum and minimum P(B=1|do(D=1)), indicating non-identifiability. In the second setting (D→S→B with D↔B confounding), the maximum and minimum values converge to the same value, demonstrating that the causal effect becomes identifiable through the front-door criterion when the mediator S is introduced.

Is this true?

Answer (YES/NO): YES